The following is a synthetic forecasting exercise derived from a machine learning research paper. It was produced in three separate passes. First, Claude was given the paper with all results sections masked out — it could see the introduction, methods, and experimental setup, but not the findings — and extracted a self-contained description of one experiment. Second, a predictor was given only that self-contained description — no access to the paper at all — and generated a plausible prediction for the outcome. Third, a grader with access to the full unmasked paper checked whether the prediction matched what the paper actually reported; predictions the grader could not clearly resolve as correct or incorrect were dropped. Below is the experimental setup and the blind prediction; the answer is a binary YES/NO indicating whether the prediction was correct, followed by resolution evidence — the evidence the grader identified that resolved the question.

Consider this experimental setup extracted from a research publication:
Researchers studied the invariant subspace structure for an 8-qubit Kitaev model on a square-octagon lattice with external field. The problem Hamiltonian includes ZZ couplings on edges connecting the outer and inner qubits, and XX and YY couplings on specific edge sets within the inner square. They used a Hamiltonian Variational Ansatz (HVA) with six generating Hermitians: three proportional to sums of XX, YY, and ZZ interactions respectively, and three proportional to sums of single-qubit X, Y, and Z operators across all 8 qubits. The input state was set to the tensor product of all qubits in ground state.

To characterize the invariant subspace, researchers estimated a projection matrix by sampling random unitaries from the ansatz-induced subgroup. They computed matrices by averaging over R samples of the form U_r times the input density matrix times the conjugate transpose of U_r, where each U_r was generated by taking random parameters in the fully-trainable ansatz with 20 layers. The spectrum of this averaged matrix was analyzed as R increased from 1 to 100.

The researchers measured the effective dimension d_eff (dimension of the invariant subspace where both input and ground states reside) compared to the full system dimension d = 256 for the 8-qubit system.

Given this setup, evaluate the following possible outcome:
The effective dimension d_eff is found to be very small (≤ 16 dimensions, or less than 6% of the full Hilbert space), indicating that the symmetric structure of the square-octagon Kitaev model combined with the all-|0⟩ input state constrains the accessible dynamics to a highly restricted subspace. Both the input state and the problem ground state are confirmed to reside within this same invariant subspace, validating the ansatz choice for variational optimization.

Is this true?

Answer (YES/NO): NO